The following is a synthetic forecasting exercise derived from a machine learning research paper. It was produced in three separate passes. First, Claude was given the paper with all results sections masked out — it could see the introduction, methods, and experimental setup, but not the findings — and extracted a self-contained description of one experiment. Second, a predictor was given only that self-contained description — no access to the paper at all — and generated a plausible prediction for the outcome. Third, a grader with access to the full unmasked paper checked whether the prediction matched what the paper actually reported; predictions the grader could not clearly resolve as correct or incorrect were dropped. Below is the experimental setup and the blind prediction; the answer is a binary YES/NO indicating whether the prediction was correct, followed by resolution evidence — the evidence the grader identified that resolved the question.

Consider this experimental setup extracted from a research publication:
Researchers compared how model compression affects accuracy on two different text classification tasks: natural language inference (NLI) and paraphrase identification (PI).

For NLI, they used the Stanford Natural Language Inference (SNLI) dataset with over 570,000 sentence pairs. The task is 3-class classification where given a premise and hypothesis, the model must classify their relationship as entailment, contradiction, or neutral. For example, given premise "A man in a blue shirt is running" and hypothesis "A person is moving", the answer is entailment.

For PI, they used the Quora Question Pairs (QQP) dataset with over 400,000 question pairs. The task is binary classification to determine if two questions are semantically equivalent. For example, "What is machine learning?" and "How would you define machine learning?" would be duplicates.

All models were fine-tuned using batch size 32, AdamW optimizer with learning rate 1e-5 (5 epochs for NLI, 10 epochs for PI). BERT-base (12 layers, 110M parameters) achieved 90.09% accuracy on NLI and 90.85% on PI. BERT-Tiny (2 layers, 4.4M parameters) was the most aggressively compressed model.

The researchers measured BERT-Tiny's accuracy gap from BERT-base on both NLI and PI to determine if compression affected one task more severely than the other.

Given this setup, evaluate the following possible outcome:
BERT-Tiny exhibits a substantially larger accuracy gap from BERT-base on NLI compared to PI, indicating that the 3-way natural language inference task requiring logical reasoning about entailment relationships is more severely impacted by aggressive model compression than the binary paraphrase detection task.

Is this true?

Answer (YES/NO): YES